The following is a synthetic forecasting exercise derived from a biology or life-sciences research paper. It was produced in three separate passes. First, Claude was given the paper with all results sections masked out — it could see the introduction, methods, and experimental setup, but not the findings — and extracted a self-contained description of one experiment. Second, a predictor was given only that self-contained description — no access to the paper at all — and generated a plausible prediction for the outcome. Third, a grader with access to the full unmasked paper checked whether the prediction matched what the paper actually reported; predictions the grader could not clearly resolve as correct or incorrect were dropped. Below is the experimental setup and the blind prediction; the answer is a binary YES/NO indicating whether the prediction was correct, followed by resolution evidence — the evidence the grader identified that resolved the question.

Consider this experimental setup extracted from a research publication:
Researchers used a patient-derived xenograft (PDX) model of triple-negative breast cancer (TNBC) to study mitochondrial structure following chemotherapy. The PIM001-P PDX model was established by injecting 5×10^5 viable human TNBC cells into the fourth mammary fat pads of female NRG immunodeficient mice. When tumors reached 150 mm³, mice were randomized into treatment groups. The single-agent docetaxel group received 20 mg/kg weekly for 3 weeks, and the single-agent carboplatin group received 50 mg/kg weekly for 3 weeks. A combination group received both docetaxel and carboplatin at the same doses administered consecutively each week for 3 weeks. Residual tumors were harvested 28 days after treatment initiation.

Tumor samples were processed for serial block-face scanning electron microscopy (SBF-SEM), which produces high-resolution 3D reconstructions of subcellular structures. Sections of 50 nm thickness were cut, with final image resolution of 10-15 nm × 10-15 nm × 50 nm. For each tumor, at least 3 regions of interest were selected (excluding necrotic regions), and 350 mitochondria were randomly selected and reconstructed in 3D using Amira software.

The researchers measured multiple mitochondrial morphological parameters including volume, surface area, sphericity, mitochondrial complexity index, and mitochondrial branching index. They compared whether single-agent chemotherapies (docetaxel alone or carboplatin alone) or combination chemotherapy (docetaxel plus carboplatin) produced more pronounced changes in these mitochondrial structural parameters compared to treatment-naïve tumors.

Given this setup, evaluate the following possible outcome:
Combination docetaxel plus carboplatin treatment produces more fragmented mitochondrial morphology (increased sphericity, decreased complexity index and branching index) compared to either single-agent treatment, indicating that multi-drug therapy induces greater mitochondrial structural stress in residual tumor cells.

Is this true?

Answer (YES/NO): NO